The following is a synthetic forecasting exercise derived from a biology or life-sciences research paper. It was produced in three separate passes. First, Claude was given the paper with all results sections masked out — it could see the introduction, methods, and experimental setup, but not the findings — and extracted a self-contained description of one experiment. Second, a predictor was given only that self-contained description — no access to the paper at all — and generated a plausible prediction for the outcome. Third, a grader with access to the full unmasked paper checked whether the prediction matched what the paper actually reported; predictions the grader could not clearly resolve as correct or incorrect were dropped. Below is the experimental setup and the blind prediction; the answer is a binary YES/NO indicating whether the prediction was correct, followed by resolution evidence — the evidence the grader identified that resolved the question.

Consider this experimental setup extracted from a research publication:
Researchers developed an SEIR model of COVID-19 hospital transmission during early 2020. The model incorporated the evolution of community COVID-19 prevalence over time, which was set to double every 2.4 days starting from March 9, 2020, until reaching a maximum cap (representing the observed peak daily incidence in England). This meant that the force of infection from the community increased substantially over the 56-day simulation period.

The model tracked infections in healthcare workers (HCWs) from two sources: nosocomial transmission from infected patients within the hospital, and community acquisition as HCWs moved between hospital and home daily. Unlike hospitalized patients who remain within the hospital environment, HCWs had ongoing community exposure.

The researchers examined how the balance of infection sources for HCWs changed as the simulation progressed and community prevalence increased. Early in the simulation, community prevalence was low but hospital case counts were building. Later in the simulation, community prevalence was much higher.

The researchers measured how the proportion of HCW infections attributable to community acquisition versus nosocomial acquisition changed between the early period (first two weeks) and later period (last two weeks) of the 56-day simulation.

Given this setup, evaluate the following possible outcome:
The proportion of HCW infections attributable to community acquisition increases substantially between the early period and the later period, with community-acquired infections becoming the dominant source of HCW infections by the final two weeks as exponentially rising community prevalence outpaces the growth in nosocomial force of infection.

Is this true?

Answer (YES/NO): NO